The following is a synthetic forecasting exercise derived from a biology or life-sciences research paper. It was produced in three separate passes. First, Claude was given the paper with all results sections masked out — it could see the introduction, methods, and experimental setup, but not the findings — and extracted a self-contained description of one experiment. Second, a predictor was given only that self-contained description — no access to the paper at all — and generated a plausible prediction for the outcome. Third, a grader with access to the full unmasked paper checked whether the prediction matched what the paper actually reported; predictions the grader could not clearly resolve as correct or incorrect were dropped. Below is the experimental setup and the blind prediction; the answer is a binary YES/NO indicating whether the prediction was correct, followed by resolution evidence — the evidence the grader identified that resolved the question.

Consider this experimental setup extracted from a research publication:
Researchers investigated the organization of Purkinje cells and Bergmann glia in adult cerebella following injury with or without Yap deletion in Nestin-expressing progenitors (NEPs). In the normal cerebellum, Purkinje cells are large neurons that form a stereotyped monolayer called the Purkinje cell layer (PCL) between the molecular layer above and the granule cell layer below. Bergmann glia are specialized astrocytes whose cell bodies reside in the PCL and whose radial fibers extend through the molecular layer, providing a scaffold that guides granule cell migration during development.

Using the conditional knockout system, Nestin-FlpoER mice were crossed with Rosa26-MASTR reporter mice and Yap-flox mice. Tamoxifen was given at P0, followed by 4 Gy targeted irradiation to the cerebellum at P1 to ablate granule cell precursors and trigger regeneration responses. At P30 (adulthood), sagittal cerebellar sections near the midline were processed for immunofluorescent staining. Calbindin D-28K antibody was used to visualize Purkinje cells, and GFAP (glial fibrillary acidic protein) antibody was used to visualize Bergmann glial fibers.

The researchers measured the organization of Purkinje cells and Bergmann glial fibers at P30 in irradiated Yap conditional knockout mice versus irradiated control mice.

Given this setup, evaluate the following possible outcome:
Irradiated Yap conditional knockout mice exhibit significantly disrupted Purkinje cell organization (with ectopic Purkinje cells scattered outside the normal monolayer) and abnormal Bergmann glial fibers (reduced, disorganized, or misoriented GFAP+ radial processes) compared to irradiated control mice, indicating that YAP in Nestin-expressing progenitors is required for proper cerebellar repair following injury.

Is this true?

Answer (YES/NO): YES